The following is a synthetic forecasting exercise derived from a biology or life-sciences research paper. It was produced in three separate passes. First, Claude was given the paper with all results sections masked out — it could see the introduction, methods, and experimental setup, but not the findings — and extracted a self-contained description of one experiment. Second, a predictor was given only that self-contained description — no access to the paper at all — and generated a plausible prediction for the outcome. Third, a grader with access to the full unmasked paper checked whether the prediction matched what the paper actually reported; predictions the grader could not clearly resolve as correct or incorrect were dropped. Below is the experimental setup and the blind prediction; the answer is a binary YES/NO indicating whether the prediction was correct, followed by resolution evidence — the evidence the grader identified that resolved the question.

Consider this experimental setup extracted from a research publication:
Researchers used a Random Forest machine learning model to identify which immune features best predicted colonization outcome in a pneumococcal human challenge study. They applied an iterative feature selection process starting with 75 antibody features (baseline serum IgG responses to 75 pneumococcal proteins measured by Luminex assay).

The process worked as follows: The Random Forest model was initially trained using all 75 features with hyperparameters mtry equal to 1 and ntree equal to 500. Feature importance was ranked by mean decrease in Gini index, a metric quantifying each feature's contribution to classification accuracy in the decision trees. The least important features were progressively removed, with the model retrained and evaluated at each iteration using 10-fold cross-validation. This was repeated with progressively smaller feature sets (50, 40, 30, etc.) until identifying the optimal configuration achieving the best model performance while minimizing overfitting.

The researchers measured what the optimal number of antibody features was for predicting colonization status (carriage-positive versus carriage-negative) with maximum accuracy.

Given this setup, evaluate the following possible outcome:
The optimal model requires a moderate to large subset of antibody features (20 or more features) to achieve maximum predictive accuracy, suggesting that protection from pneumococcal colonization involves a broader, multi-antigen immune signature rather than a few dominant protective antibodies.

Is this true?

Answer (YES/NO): NO